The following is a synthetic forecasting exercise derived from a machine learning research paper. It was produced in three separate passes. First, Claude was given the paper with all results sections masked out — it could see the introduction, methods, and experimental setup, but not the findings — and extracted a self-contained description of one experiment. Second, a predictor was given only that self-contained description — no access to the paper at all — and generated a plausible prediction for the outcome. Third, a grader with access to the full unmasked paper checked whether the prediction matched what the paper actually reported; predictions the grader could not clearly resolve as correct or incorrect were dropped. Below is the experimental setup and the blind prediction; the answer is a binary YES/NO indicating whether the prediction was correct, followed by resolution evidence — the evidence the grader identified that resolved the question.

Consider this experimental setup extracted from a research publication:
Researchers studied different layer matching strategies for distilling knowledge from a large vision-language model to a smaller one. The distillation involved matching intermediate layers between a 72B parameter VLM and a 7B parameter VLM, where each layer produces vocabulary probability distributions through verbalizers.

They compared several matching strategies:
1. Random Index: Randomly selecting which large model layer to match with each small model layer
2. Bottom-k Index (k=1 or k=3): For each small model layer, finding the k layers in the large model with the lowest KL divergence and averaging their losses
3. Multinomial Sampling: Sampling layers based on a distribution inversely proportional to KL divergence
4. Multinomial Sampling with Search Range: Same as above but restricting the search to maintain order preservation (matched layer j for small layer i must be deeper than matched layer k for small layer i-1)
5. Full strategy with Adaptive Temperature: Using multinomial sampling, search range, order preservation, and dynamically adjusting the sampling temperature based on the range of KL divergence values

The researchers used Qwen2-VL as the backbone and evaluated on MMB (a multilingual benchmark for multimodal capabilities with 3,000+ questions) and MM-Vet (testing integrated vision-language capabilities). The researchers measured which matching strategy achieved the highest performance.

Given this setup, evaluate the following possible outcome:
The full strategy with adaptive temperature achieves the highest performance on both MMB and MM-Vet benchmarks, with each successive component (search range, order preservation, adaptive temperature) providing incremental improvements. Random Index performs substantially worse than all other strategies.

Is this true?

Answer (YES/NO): YES